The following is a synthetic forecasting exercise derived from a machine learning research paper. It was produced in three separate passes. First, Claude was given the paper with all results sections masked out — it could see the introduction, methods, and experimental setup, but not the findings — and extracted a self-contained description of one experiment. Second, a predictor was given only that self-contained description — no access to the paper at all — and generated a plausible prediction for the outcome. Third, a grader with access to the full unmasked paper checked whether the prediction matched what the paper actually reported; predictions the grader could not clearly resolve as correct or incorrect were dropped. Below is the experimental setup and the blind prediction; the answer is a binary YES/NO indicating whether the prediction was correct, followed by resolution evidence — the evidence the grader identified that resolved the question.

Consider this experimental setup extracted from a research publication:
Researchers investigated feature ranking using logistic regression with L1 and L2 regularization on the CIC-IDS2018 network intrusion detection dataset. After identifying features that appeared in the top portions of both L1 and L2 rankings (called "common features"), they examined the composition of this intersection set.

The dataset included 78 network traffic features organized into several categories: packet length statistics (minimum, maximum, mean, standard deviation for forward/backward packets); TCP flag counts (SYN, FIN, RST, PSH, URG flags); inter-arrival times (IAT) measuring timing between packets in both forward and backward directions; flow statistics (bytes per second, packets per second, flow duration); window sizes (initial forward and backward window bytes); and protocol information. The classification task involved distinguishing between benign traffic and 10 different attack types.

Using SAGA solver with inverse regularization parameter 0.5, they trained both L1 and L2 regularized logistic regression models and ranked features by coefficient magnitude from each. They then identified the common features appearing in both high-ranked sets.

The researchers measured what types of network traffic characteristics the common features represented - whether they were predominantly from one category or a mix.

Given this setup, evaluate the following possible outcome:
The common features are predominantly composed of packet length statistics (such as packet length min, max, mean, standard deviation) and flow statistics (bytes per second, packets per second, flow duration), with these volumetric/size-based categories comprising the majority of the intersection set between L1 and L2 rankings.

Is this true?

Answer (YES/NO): NO